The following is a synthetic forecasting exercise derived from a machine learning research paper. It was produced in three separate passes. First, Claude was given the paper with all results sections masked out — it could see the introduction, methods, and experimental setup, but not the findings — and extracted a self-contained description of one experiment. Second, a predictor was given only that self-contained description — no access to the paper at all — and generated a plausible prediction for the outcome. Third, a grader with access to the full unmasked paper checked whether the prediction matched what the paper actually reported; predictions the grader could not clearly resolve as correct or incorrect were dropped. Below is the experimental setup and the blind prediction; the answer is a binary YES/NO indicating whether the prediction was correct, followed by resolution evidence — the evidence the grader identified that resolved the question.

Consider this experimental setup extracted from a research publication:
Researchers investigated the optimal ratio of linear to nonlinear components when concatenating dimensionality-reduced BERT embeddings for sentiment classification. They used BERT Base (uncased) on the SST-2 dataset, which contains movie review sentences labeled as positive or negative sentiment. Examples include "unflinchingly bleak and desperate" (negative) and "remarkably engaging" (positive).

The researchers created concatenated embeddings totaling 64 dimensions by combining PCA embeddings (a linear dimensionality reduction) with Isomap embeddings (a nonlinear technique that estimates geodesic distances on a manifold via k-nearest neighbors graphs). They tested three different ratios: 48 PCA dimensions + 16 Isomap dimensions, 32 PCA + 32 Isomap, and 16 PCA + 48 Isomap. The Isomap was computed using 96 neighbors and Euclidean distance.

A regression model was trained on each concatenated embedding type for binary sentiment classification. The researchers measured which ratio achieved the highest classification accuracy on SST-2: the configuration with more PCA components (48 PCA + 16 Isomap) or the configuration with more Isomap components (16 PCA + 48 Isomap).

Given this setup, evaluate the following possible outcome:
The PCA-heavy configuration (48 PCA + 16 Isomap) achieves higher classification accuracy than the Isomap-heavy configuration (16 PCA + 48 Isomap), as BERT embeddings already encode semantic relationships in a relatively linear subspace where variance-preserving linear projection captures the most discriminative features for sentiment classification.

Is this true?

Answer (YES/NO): YES